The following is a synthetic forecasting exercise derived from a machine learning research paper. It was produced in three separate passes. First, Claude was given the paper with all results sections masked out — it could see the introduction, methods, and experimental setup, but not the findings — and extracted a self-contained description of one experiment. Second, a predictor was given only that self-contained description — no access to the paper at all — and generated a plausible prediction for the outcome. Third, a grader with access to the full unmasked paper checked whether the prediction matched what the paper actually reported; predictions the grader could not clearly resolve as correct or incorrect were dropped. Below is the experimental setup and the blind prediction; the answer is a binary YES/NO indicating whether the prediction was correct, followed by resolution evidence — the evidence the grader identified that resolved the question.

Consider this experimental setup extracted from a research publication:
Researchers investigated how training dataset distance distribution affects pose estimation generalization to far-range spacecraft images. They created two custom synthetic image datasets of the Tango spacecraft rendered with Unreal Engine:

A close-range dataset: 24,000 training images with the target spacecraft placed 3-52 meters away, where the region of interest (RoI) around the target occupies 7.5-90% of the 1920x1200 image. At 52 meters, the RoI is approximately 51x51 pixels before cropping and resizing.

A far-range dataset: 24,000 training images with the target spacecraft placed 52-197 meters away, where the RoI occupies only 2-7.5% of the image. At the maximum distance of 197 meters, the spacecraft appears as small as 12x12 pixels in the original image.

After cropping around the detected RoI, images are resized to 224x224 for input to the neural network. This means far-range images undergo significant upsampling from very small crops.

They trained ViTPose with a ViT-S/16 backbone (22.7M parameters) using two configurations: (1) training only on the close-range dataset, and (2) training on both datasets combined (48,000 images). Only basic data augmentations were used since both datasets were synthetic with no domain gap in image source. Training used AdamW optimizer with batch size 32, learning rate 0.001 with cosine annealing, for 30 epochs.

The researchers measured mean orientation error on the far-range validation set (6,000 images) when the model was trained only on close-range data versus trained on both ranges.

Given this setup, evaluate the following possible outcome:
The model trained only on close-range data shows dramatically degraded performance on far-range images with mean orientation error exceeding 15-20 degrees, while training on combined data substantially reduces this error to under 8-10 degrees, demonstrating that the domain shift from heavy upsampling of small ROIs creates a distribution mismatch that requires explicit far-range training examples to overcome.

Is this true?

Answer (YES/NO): NO